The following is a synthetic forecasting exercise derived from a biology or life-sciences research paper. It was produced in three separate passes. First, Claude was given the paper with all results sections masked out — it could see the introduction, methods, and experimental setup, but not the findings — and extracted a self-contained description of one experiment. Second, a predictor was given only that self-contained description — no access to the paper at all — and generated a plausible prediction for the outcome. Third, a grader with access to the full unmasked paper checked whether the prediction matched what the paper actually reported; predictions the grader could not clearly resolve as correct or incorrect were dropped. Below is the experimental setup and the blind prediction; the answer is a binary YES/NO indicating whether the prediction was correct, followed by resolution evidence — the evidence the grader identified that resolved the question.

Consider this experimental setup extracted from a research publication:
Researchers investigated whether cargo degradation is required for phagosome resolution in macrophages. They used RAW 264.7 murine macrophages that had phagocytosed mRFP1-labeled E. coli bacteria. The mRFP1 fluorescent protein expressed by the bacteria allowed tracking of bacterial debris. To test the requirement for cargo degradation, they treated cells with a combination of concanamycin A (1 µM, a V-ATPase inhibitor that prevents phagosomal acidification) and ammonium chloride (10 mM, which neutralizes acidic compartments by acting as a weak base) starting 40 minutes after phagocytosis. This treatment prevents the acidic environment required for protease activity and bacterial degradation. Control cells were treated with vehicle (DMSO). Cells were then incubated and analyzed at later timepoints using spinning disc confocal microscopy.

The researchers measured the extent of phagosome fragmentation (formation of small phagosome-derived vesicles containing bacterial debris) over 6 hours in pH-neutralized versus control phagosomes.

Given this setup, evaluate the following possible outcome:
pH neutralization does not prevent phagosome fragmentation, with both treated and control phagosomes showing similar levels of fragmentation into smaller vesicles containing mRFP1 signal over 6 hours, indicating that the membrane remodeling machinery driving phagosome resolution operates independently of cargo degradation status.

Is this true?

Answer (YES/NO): NO